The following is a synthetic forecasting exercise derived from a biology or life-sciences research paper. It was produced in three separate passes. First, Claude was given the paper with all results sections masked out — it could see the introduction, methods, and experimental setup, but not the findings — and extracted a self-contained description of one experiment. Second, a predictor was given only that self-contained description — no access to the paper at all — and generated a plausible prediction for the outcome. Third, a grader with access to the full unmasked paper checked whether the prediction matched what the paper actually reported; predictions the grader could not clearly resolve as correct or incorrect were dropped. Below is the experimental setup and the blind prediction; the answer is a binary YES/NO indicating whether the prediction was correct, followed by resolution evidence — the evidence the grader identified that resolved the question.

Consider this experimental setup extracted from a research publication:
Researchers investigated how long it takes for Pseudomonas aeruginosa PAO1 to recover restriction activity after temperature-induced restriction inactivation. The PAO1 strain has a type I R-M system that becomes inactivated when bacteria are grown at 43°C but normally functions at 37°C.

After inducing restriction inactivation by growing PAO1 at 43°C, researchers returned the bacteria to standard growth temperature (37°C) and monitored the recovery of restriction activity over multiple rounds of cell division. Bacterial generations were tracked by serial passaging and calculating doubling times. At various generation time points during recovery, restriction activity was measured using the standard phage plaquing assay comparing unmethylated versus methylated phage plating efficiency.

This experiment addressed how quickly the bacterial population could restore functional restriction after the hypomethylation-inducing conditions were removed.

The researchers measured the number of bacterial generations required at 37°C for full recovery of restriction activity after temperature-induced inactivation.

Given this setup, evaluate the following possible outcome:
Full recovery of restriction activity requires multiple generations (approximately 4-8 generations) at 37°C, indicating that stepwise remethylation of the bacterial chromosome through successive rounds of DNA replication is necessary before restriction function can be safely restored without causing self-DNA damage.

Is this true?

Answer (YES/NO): NO